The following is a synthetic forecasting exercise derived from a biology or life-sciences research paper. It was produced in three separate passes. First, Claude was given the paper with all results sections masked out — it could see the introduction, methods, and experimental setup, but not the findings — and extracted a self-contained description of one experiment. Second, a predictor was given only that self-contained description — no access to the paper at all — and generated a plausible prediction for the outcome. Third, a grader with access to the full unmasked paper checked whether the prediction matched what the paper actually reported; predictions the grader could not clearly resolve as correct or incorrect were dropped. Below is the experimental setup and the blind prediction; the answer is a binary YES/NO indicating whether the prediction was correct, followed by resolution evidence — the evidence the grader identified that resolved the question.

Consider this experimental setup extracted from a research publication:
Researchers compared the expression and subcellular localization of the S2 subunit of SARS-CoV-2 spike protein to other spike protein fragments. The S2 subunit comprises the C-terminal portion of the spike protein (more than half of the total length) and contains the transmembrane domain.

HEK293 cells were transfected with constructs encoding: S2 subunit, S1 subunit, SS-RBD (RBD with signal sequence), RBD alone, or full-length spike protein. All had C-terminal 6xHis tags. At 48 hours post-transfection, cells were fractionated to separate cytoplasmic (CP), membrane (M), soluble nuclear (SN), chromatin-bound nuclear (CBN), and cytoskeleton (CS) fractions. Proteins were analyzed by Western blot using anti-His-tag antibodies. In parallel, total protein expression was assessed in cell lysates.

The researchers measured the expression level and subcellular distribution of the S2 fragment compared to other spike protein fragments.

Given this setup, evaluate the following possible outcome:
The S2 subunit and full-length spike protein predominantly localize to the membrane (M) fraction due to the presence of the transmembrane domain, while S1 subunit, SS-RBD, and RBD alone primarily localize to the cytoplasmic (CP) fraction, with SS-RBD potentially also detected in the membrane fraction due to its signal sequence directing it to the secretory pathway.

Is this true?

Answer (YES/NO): NO